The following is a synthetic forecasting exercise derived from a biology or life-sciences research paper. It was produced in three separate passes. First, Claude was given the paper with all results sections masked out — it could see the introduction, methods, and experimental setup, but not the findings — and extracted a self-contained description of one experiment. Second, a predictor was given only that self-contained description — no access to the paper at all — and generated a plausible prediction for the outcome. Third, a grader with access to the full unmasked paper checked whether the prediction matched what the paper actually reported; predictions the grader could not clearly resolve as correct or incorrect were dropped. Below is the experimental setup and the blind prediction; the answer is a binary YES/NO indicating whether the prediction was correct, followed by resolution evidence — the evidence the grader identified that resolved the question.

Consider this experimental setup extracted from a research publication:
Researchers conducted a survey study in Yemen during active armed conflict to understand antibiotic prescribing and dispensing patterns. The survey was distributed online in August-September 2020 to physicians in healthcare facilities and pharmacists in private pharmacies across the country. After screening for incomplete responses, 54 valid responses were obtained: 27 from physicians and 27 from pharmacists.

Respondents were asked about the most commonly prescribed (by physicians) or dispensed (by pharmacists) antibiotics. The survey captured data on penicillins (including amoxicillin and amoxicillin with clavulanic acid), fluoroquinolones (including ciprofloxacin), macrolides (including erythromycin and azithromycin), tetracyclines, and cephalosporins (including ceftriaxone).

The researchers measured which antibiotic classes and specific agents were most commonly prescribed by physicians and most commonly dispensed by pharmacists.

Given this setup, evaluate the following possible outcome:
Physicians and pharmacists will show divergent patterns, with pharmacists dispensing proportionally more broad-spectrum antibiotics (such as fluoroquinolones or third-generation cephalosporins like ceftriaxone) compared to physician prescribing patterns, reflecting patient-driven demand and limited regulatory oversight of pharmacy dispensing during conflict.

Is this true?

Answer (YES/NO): NO